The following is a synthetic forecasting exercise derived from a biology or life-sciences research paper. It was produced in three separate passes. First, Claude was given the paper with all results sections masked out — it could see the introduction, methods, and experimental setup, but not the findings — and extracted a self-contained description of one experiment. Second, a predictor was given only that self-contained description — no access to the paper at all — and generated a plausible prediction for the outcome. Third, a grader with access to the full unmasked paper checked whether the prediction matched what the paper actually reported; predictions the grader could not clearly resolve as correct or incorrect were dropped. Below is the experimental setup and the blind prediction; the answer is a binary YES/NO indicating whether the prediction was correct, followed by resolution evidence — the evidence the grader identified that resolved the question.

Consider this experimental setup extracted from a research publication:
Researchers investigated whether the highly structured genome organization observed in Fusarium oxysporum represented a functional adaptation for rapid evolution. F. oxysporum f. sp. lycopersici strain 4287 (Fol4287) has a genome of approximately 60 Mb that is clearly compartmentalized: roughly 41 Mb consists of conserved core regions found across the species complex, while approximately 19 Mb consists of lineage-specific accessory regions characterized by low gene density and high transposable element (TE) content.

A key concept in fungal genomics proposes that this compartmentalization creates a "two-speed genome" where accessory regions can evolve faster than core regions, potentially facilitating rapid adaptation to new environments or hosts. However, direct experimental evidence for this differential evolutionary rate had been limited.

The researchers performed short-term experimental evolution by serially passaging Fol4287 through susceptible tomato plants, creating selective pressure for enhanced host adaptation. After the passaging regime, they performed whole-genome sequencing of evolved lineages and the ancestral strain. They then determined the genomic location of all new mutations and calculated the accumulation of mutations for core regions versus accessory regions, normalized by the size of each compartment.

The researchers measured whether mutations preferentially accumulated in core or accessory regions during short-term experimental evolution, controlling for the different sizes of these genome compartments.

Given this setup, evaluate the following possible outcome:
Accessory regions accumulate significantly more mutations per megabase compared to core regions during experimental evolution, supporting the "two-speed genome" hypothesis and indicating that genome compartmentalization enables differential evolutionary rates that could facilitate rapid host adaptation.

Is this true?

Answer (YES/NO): NO